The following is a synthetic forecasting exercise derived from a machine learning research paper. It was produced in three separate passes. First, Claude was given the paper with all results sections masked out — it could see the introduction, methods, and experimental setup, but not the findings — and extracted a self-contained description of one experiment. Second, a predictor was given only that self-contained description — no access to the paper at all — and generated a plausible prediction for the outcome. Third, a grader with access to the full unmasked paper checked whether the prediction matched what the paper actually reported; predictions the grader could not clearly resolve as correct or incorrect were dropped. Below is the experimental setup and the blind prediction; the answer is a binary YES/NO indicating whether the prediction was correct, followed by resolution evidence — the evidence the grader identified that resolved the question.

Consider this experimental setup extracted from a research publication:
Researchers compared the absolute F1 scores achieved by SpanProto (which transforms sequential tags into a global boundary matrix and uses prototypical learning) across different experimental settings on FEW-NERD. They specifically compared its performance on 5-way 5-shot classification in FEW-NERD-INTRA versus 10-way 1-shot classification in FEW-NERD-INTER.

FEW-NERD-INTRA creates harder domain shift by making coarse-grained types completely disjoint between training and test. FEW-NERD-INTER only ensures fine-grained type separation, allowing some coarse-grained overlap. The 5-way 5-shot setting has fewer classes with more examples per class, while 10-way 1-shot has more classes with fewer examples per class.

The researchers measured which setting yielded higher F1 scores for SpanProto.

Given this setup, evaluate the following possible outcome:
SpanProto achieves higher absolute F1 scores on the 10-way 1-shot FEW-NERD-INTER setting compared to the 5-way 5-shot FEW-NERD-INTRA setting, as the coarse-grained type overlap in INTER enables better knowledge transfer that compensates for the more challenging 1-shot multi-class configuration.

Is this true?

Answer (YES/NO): YES